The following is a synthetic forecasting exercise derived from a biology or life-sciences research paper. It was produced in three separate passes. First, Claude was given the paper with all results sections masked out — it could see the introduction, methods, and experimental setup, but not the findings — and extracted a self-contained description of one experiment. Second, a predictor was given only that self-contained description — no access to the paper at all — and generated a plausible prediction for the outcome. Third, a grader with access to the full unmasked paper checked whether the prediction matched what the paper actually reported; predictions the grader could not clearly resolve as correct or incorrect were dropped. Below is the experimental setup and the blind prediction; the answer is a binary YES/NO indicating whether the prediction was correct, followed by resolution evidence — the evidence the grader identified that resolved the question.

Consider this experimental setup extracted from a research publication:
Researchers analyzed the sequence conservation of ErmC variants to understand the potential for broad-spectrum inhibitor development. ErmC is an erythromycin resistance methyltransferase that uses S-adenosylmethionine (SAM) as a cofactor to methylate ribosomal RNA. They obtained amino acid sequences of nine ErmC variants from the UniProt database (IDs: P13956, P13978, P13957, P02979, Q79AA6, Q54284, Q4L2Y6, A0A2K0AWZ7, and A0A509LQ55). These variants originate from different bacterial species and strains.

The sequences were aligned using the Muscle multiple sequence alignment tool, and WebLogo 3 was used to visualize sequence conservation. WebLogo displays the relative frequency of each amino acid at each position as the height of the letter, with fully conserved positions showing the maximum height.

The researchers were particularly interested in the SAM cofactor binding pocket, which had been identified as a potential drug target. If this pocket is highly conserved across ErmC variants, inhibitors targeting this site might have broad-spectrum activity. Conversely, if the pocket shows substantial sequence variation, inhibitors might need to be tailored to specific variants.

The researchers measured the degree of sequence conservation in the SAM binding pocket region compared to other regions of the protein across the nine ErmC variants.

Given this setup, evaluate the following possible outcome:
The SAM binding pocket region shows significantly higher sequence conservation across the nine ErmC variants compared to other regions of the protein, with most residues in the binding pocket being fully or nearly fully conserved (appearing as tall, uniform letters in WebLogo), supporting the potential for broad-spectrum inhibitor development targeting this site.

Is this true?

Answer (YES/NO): YES